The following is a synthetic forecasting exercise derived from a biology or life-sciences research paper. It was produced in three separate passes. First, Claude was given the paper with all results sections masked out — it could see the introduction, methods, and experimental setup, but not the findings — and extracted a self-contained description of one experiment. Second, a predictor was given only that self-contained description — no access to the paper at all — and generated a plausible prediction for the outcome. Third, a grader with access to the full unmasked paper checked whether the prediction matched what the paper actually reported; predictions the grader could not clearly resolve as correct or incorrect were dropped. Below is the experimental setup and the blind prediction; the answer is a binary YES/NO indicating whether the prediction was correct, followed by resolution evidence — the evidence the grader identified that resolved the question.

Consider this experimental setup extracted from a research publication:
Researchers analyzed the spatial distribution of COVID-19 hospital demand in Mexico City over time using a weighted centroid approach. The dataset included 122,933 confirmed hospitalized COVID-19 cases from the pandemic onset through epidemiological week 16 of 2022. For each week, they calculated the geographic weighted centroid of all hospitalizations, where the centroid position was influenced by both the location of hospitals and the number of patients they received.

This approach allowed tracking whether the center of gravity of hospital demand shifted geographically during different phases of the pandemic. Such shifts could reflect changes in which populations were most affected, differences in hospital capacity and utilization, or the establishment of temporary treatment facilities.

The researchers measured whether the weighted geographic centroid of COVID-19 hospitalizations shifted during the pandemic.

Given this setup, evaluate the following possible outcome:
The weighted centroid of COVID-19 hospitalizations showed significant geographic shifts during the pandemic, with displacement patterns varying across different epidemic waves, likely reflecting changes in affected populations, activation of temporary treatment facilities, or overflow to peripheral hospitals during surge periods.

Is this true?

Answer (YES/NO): YES